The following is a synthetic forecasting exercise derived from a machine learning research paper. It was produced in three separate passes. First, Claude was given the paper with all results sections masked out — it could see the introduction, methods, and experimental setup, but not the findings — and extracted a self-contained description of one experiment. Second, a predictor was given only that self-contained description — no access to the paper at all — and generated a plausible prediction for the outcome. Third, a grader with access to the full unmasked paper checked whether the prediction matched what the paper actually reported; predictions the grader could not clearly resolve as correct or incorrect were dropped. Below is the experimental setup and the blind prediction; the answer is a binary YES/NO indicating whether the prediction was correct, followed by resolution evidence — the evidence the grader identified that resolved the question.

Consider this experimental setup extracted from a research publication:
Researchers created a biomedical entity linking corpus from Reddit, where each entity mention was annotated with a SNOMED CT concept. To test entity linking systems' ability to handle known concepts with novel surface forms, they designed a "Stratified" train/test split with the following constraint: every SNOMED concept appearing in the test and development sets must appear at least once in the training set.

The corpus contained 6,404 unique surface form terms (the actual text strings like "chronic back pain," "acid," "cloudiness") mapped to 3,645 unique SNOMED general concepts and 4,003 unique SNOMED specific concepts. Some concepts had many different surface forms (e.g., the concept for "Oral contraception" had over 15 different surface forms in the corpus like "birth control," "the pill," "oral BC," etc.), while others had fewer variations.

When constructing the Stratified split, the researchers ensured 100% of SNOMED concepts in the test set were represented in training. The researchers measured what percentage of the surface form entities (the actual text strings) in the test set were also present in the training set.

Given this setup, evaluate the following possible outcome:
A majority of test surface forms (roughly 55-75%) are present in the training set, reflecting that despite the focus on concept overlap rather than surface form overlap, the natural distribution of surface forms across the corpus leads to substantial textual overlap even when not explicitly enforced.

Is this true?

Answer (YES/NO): YES